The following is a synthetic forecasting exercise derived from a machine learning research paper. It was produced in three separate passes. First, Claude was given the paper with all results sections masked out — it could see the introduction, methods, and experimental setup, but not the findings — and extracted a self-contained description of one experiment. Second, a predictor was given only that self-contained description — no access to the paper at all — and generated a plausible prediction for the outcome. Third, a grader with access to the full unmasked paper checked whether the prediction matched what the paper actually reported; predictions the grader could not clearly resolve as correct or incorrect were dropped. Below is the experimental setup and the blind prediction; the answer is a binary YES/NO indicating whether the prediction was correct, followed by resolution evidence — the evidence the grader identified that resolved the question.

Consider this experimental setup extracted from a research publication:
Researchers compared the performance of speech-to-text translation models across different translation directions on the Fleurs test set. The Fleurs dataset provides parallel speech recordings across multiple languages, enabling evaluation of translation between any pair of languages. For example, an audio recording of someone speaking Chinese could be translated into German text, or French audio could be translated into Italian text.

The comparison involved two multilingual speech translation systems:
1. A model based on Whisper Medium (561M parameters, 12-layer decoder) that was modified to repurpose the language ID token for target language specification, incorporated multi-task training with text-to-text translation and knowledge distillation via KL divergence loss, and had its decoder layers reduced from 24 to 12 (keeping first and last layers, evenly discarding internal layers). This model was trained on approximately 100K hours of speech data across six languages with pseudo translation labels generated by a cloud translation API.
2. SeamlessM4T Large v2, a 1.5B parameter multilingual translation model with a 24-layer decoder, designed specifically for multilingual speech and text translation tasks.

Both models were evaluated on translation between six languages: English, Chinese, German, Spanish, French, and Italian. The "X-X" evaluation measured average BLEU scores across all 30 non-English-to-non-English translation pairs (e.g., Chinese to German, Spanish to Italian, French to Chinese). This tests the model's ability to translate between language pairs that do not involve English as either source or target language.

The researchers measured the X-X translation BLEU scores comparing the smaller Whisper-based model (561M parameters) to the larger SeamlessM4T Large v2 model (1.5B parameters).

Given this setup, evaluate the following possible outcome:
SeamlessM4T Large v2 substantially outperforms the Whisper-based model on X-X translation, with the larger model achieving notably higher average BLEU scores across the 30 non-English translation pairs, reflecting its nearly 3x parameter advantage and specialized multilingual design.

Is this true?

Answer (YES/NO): NO